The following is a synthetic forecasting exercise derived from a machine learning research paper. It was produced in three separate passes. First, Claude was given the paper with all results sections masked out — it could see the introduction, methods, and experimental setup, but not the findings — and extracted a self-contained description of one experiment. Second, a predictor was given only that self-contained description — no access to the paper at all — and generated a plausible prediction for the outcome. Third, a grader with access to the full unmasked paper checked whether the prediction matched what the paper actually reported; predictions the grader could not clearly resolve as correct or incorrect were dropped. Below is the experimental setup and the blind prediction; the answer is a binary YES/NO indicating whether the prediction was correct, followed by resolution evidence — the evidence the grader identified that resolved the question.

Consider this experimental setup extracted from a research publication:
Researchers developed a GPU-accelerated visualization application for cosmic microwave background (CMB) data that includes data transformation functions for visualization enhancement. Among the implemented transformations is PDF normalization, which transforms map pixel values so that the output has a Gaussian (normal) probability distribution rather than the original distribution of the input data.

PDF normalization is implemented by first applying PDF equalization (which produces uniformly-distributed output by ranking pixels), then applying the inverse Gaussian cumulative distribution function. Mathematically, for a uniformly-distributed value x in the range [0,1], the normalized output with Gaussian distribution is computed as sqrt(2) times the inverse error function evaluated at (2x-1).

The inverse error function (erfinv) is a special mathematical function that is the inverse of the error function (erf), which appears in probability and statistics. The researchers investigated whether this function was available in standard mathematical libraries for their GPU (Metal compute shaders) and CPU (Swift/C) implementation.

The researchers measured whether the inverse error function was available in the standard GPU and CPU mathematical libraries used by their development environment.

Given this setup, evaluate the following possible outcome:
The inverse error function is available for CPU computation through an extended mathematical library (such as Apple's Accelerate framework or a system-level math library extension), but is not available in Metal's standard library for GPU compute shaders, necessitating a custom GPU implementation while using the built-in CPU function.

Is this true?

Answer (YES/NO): NO